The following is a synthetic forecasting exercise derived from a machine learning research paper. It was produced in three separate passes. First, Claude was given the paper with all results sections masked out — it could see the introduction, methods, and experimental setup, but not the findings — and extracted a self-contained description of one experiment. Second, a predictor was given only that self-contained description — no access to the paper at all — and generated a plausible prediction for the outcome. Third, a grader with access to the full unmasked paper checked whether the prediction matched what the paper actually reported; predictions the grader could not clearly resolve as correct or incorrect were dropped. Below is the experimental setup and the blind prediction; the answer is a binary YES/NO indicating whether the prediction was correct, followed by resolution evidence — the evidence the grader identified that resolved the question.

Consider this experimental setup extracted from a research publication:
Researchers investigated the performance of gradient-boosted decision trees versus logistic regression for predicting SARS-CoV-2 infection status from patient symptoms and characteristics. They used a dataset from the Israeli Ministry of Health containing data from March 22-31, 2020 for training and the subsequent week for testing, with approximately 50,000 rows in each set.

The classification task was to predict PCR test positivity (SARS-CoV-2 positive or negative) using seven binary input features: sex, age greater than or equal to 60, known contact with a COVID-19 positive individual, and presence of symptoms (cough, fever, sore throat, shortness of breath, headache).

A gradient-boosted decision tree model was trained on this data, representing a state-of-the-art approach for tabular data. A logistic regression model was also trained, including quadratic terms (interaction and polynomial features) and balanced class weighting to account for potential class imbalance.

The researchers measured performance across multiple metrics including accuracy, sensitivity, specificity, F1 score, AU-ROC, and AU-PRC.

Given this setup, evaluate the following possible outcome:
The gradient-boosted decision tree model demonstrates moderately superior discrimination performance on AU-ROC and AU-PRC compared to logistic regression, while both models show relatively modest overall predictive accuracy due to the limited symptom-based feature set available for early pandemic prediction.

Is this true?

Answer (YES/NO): NO